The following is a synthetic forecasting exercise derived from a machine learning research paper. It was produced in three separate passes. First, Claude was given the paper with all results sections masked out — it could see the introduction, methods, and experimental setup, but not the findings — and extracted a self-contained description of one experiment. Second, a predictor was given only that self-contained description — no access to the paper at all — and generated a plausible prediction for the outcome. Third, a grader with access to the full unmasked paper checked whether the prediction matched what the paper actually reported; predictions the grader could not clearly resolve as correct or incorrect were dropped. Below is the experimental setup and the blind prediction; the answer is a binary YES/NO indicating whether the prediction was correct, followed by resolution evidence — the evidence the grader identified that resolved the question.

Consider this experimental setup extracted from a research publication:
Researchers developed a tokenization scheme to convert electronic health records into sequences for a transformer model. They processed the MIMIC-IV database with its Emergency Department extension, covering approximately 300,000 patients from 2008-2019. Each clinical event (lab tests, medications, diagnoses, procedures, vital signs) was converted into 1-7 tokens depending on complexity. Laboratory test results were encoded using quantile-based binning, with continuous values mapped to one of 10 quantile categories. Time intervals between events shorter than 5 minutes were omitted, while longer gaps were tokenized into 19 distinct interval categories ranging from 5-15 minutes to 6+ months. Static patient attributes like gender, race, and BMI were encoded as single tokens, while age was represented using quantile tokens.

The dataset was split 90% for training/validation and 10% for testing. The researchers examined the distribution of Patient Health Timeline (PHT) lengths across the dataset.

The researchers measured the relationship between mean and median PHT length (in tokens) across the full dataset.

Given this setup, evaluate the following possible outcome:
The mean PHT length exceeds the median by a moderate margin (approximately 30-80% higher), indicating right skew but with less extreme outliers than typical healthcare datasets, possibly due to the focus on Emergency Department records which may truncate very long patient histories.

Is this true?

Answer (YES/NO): NO